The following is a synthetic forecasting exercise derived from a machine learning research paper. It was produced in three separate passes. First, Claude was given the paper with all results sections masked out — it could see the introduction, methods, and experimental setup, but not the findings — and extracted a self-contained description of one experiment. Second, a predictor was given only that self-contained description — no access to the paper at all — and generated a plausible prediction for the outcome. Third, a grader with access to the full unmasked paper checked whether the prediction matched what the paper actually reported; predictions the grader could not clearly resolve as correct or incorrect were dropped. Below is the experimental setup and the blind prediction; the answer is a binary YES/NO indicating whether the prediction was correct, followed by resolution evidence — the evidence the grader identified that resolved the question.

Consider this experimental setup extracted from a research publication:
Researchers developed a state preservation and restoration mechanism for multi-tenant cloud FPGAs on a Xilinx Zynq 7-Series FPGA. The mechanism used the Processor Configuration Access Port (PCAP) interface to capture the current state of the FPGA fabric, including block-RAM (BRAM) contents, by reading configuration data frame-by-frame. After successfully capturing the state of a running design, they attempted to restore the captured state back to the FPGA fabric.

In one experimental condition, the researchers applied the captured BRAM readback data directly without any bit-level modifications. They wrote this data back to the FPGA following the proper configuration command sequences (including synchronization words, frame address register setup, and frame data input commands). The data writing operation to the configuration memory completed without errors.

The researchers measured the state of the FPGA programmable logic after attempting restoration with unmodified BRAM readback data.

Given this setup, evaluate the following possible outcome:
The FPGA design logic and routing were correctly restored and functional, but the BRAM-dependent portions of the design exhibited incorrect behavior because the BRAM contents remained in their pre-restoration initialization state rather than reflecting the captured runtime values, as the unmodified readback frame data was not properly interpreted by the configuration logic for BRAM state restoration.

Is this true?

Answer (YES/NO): NO